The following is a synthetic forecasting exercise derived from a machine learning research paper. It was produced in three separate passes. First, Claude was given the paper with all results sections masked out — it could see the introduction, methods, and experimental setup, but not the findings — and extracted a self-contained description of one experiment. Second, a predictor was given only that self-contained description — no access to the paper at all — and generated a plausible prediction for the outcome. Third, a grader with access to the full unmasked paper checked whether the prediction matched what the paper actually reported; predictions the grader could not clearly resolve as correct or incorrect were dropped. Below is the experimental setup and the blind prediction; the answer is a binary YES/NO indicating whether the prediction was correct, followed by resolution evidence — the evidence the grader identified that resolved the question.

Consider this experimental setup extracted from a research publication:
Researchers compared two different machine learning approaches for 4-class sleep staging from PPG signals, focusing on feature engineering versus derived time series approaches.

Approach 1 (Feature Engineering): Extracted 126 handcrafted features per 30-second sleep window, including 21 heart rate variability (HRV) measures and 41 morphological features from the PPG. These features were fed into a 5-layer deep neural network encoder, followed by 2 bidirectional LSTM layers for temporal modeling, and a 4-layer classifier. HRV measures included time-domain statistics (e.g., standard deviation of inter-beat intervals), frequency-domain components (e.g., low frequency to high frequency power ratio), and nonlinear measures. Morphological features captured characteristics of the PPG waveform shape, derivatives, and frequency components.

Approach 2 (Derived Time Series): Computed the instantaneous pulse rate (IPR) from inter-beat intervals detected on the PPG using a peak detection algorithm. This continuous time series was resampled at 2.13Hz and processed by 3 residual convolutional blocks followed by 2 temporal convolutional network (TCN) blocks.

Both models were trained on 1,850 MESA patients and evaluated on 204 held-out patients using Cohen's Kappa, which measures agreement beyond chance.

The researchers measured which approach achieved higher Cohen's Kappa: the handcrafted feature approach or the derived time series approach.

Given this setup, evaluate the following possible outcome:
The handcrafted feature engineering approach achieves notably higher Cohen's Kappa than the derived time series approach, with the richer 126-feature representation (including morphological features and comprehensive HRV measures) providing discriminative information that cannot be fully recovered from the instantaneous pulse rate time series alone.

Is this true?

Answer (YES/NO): NO